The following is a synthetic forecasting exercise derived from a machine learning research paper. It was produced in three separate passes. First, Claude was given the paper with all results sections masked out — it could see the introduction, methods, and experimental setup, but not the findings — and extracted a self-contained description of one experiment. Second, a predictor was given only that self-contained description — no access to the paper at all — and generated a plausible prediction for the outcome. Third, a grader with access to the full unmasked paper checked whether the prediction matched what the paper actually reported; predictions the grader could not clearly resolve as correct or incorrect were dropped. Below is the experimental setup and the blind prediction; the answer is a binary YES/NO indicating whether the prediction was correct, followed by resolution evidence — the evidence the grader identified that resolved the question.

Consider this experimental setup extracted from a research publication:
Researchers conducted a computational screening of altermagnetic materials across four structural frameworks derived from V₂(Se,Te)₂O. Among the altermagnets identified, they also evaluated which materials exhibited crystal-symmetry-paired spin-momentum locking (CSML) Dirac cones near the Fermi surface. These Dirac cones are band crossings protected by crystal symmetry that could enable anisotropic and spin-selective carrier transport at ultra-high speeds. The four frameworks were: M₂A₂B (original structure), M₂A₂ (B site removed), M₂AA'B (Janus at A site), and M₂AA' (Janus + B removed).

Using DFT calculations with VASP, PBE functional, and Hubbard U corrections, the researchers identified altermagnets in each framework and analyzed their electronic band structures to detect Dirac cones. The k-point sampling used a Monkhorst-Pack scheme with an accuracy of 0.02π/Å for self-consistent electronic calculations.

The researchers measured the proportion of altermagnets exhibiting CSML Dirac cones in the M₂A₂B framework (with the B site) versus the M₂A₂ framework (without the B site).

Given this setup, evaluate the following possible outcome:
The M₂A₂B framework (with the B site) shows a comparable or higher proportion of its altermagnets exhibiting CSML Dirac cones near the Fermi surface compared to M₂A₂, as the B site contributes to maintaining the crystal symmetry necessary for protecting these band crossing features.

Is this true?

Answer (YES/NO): NO